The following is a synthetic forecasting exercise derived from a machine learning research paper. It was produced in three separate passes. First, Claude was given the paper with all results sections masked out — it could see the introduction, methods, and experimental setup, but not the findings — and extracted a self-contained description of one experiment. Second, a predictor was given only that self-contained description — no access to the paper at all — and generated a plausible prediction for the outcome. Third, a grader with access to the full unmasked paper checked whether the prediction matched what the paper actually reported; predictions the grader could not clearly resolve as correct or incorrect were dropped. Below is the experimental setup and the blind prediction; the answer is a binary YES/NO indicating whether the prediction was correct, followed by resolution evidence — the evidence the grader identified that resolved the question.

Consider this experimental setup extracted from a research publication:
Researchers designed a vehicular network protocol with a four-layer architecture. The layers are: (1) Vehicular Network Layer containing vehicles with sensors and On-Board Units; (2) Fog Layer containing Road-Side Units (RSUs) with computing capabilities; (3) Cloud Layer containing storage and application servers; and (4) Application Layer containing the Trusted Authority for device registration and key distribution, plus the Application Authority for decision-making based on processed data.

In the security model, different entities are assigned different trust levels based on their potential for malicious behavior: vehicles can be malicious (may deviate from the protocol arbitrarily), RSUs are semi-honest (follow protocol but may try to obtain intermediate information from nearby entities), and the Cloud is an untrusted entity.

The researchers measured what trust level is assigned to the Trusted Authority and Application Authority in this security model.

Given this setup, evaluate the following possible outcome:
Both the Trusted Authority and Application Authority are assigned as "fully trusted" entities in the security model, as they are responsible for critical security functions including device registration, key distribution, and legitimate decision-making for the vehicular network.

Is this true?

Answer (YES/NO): YES